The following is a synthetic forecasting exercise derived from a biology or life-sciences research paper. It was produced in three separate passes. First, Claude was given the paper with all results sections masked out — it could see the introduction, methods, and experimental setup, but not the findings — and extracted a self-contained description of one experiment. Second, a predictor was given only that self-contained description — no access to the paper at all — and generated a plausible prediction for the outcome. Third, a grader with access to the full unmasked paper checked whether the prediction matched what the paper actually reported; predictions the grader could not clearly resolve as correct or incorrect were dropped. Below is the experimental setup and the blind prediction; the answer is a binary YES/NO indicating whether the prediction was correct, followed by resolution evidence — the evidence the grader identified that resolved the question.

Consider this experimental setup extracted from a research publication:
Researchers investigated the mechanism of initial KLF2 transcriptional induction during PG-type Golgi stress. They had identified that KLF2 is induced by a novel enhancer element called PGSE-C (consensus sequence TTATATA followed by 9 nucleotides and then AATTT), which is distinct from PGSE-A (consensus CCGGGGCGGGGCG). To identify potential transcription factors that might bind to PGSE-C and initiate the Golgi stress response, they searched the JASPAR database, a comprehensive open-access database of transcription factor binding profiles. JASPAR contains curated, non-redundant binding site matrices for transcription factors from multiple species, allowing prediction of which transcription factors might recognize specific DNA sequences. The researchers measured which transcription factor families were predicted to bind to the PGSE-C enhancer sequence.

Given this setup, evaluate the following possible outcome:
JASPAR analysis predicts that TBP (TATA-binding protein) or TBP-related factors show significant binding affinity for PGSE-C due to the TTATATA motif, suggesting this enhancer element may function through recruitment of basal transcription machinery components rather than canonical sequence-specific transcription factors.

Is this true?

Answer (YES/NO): NO